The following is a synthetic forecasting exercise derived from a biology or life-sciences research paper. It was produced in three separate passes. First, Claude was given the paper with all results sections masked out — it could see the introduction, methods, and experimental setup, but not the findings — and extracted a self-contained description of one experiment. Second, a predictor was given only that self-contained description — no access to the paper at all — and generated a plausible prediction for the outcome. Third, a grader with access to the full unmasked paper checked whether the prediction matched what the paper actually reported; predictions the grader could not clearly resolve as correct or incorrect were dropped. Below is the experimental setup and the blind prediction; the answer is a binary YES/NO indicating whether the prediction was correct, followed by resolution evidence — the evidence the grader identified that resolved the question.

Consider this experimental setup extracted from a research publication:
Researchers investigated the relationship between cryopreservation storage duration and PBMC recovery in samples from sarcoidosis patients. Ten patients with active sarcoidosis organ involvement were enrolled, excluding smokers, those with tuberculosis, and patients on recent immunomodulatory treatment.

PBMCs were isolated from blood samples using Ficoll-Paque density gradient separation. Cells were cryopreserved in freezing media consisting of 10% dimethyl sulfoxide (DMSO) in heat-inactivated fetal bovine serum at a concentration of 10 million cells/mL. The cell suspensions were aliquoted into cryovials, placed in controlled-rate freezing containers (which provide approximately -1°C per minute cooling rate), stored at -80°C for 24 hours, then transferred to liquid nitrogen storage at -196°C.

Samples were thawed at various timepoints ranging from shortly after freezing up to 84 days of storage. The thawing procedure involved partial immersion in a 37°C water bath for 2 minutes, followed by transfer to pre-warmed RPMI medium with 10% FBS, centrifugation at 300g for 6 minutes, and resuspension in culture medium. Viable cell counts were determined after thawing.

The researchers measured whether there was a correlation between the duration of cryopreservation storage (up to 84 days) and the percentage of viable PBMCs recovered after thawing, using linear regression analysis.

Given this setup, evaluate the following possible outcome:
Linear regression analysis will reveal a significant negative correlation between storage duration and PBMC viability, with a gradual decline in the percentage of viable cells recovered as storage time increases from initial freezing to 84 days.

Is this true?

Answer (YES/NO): NO